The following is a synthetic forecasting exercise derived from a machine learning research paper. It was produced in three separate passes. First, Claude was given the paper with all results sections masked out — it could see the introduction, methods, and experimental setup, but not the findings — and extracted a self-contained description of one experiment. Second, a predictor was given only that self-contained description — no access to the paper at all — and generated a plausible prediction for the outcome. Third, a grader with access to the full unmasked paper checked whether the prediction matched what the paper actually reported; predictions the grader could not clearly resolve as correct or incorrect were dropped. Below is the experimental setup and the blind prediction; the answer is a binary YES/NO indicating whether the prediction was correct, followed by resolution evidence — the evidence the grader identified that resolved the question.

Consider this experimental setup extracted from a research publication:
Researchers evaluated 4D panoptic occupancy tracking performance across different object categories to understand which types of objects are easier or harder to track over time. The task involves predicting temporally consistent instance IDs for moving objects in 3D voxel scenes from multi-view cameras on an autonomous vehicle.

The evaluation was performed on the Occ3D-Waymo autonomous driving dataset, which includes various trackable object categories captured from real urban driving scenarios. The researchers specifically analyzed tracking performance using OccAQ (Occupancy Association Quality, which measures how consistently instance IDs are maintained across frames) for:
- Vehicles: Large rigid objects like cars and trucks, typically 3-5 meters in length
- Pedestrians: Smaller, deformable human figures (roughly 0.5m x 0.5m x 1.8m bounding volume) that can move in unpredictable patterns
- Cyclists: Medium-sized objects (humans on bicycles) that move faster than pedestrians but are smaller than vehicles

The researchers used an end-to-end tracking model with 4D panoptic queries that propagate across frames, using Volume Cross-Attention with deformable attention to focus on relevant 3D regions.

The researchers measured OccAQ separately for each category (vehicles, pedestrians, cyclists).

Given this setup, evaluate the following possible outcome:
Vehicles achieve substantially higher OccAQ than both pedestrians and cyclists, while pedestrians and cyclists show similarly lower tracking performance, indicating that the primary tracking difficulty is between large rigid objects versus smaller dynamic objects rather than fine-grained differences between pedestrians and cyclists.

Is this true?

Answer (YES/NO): NO